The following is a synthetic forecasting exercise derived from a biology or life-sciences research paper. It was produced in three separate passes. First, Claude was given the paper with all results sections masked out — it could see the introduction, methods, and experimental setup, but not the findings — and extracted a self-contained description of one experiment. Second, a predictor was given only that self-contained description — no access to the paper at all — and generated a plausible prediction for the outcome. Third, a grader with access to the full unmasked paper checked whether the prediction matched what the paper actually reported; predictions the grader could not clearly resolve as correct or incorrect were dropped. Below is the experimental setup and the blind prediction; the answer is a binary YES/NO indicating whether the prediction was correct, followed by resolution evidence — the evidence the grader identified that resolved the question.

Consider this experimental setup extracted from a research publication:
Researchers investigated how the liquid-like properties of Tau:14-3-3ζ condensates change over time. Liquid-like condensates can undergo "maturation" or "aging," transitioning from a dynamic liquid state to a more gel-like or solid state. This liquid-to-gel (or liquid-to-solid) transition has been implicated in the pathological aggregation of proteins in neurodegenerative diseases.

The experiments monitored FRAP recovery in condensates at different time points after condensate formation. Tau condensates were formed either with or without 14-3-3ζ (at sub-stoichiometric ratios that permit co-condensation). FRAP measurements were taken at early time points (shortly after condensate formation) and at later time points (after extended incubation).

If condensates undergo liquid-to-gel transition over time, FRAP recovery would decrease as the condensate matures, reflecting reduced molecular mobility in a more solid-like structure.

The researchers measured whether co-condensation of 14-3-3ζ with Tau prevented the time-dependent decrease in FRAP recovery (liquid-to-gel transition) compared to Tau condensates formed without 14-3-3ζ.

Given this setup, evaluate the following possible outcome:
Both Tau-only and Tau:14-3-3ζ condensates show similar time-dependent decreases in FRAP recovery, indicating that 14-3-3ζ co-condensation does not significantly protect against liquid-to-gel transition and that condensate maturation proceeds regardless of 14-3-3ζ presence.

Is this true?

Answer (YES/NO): YES